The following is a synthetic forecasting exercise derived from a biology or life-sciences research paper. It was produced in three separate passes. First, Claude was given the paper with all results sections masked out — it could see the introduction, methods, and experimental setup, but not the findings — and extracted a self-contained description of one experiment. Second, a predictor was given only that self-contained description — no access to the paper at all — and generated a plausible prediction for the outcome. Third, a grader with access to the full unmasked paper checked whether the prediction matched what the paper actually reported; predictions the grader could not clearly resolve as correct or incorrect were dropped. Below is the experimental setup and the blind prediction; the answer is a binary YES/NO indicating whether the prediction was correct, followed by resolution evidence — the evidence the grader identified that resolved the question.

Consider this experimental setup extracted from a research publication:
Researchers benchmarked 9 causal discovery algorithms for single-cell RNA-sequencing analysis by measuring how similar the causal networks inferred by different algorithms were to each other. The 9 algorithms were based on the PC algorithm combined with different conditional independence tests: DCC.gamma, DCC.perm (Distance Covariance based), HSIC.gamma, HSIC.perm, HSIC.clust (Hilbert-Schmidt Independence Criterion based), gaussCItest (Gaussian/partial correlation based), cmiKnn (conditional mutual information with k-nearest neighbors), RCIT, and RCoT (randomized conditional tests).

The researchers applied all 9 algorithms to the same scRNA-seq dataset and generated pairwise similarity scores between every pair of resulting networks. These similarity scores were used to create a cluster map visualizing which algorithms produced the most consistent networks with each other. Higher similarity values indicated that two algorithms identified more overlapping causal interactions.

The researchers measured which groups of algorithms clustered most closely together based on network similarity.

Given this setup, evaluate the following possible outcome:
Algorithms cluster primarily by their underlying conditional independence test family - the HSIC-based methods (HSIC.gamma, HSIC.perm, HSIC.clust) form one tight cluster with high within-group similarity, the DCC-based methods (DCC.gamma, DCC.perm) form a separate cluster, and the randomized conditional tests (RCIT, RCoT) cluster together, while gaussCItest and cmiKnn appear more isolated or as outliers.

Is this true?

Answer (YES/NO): NO